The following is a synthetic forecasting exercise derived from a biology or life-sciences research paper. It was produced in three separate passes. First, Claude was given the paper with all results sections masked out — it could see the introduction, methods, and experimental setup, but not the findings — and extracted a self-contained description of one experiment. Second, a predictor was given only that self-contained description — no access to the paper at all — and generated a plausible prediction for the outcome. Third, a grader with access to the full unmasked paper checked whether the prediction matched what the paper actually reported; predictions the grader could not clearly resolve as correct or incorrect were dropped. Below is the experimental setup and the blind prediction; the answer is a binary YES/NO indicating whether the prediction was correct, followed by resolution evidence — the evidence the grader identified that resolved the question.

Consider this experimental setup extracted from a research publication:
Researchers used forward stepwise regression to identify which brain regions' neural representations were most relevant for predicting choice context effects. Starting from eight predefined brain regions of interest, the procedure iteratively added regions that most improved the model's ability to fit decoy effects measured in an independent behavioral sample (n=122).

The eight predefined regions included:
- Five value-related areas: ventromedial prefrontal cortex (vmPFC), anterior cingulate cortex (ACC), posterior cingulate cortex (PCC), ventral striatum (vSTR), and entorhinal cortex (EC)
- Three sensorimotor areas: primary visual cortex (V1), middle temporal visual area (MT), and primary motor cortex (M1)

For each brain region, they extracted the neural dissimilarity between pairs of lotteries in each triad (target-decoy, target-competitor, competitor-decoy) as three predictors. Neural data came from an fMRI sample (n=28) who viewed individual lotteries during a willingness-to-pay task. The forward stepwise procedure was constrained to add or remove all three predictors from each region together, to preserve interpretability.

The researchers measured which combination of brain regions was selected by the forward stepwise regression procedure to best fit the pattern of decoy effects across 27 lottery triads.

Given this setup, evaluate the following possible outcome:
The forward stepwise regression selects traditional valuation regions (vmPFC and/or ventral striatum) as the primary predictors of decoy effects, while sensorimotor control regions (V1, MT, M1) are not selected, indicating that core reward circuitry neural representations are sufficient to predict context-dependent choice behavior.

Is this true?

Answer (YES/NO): NO